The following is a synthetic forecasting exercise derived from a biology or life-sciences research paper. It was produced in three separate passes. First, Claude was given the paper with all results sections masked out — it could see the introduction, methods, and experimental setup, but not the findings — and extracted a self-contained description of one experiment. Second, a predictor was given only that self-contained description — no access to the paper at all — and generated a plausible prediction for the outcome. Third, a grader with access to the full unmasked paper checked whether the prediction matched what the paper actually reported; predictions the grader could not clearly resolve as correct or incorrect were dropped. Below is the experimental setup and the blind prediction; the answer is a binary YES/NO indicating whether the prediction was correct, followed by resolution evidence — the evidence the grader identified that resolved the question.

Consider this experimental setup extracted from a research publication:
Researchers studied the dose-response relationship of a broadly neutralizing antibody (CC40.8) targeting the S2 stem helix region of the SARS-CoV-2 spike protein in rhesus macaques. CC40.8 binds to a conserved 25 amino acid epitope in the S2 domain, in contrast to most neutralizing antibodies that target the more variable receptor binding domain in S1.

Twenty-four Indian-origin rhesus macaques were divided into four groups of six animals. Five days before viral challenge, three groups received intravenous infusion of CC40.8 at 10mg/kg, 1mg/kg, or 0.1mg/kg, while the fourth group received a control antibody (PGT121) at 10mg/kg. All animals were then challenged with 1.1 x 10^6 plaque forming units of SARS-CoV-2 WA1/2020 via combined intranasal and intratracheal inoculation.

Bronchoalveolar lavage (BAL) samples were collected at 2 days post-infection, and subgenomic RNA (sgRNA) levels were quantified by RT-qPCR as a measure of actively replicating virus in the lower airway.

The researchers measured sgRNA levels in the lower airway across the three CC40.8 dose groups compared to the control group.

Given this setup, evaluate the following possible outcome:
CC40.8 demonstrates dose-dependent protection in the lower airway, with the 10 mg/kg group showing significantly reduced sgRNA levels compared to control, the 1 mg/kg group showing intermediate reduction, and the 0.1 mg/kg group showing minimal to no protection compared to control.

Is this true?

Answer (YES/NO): NO